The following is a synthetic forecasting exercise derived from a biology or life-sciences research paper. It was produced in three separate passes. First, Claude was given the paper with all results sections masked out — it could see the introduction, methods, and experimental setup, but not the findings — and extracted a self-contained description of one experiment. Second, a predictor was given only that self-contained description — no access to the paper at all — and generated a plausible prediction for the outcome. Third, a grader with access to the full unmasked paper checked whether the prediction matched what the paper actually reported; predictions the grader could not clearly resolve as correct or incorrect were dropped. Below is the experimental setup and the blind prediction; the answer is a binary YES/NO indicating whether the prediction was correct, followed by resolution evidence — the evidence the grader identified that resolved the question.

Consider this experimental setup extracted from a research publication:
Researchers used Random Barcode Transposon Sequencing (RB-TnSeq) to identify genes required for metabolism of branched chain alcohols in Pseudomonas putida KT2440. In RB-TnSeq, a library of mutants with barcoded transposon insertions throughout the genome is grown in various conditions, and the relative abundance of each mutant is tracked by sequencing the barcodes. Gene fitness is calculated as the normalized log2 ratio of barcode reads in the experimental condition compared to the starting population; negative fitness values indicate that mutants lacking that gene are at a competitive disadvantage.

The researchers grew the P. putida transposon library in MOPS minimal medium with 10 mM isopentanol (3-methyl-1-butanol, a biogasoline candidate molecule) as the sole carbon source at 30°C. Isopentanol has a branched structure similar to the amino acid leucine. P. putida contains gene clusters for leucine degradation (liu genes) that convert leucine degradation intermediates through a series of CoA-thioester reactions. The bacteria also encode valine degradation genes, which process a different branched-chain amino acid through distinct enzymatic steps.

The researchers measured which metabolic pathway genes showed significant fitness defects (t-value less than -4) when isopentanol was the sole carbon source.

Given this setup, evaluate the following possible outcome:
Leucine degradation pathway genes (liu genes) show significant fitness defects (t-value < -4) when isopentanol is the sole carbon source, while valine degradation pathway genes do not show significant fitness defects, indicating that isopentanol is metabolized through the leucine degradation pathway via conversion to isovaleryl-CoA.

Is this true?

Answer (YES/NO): YES